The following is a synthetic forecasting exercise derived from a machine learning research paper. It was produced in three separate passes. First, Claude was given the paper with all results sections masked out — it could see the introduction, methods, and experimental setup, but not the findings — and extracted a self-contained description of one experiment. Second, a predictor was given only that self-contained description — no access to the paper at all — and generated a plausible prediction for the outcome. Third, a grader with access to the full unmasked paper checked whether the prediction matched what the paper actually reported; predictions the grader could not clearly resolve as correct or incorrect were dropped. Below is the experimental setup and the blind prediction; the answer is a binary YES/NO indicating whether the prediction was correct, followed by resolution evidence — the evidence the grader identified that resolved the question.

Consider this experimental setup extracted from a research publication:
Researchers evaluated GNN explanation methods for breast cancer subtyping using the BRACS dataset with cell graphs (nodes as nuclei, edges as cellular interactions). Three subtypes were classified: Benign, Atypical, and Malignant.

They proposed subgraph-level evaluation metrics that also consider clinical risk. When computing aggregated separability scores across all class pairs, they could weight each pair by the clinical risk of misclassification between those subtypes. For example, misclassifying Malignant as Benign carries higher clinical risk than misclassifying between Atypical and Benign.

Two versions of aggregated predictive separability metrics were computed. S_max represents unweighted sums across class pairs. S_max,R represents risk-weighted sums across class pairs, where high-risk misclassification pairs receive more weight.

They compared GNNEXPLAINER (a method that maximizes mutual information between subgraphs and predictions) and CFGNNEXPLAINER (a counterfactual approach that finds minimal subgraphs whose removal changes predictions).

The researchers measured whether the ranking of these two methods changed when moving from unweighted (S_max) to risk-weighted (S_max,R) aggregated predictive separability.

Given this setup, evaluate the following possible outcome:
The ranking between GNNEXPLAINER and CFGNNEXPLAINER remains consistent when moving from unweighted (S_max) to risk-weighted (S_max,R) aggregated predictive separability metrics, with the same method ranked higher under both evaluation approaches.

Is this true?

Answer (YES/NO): YES